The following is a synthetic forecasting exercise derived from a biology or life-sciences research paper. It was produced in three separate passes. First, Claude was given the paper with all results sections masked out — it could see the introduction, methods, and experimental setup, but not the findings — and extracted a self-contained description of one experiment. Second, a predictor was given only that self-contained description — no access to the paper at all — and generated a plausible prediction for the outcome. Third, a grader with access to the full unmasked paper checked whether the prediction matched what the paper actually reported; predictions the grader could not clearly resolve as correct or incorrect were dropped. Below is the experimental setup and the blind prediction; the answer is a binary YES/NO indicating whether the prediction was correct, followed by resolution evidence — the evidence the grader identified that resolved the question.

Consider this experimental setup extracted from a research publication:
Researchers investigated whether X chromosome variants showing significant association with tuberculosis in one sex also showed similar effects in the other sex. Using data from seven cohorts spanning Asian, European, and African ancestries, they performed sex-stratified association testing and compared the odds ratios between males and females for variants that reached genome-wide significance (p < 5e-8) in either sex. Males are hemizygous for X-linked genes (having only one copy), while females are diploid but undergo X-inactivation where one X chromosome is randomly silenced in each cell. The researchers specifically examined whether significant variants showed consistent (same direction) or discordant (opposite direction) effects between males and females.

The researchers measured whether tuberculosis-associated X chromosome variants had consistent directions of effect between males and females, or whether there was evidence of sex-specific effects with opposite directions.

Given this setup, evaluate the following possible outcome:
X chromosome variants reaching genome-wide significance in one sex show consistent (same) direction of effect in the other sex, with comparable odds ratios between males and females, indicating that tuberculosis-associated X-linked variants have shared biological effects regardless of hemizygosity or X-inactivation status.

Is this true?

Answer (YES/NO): NO